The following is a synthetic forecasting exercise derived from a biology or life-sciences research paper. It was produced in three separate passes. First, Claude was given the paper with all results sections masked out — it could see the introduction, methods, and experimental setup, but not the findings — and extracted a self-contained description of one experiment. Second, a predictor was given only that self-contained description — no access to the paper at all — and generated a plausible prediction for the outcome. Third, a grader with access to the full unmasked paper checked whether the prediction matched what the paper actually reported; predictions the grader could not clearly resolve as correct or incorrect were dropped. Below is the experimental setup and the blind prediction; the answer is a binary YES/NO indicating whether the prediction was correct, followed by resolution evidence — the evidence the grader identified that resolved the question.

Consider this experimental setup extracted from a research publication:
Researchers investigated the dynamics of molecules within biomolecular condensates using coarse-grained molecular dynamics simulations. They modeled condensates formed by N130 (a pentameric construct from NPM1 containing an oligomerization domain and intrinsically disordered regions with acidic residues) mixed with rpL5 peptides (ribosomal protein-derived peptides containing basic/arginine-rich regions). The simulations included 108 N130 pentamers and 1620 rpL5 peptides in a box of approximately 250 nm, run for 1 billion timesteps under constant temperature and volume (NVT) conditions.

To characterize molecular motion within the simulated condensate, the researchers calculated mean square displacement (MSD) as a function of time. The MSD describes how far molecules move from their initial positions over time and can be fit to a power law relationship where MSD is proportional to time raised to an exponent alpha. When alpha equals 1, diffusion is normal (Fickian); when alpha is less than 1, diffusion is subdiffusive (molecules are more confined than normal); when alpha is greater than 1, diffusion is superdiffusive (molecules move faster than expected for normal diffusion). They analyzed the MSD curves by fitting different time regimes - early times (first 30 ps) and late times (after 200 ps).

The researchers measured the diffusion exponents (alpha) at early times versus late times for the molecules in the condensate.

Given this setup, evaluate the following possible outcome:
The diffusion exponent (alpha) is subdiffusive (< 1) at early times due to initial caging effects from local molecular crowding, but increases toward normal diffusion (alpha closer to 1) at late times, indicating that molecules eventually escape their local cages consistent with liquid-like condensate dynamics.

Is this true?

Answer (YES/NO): NO